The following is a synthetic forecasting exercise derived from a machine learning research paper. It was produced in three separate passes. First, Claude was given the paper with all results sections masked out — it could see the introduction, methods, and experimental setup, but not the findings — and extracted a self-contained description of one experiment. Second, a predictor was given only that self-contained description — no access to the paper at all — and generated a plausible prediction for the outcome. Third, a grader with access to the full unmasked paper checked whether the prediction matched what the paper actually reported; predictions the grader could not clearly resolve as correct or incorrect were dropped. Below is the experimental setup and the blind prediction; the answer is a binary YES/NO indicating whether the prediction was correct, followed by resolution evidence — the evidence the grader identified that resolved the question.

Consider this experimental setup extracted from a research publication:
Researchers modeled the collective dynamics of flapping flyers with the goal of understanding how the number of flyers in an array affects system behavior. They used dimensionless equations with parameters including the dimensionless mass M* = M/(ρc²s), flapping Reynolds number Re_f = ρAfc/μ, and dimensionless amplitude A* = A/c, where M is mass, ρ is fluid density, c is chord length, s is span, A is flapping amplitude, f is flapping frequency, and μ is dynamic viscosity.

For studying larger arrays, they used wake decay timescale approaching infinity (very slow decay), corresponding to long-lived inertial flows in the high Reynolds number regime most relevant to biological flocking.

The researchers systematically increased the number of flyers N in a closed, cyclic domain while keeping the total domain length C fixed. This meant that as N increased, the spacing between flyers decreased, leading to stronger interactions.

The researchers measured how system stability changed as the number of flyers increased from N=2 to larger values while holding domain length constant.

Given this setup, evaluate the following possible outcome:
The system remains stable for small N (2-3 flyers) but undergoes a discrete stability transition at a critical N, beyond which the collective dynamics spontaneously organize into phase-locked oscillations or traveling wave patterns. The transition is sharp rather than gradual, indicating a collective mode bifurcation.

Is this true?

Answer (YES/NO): NO